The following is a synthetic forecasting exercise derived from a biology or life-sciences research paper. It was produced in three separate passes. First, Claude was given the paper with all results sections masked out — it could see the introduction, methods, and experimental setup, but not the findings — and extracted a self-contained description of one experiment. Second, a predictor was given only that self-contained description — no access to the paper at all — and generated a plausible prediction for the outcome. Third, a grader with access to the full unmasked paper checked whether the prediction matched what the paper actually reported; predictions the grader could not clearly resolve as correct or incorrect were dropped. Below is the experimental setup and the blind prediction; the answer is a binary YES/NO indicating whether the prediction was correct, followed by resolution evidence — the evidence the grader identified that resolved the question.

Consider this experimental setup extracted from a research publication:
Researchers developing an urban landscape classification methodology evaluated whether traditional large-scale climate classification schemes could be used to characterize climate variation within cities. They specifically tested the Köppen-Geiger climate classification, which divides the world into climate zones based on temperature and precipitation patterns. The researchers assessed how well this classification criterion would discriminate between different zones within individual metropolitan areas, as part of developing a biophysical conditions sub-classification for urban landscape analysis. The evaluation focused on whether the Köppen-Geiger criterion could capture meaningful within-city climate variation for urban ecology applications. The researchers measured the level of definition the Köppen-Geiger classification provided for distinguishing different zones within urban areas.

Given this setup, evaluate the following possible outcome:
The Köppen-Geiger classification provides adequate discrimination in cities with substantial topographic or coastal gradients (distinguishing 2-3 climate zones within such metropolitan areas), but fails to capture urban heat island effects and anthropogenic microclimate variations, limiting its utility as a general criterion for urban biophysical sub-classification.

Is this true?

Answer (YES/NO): NO